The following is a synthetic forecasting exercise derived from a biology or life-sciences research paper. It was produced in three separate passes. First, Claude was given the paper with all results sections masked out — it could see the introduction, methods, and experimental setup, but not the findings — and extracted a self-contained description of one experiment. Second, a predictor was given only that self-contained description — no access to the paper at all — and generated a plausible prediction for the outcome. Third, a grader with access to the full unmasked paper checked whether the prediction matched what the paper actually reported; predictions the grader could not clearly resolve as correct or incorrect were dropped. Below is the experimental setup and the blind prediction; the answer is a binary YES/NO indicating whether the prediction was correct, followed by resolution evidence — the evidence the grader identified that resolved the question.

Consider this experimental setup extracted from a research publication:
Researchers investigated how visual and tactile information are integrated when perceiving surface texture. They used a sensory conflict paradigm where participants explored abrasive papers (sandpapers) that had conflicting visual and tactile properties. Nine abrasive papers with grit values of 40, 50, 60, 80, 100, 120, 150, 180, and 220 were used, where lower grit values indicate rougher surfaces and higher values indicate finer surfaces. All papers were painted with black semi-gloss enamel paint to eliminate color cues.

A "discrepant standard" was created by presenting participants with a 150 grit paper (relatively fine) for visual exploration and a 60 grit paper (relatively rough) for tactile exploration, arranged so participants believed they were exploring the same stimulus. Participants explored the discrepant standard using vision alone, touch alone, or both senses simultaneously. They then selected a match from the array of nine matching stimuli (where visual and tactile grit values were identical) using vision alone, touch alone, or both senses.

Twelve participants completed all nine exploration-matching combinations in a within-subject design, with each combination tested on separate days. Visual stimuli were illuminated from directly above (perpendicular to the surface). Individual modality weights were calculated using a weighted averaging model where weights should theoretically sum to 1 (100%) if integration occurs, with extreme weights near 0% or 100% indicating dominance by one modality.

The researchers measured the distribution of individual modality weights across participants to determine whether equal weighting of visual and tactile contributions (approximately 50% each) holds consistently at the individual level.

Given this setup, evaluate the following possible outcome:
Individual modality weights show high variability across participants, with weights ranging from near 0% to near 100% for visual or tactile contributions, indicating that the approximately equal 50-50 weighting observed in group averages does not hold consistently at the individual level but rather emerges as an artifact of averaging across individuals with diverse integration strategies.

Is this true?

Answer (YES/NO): YES